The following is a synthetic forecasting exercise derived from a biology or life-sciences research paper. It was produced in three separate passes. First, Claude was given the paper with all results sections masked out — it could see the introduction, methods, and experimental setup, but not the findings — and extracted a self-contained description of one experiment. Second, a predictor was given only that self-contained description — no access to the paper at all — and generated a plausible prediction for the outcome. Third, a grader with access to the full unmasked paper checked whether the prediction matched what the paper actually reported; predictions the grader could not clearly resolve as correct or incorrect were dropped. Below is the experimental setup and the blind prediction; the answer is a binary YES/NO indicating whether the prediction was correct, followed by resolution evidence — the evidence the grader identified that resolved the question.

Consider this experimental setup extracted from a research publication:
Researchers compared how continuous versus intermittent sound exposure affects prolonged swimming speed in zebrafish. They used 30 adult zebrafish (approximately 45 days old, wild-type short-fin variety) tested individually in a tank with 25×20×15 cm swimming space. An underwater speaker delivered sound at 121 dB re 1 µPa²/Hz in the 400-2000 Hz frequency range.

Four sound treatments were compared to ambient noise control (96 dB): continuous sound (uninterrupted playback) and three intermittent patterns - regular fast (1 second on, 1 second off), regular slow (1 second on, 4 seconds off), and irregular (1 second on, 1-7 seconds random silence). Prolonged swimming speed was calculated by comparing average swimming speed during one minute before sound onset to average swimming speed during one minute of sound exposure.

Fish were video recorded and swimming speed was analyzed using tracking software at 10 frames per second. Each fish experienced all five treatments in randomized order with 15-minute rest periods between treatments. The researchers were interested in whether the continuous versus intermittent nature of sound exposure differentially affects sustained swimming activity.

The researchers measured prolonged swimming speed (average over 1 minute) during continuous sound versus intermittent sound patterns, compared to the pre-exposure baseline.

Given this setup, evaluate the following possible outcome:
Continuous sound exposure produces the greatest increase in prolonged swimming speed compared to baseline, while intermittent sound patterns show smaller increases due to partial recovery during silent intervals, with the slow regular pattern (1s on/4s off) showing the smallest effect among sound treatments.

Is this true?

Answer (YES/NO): NO